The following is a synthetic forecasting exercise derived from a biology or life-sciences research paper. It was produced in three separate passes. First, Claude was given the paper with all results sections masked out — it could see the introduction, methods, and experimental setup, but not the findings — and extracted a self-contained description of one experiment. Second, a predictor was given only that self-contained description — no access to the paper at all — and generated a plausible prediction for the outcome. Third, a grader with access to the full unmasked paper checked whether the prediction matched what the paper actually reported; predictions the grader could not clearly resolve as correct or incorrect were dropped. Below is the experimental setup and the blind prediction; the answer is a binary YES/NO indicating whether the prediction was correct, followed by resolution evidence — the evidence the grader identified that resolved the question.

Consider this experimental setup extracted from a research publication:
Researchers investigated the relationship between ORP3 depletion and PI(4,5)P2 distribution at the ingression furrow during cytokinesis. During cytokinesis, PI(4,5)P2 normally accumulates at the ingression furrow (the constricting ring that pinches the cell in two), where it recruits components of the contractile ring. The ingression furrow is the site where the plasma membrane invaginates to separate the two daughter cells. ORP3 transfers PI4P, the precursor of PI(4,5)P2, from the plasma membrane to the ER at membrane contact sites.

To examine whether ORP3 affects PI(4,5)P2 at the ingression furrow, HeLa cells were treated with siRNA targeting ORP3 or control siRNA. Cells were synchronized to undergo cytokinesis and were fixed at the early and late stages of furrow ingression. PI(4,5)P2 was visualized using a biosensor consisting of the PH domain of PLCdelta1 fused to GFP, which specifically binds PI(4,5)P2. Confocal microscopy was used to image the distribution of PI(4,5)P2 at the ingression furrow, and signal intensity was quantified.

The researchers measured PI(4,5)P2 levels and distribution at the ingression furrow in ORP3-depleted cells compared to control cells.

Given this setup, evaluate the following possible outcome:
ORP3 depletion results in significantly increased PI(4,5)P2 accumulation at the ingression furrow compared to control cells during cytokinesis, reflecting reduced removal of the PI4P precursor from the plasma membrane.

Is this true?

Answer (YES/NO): NO